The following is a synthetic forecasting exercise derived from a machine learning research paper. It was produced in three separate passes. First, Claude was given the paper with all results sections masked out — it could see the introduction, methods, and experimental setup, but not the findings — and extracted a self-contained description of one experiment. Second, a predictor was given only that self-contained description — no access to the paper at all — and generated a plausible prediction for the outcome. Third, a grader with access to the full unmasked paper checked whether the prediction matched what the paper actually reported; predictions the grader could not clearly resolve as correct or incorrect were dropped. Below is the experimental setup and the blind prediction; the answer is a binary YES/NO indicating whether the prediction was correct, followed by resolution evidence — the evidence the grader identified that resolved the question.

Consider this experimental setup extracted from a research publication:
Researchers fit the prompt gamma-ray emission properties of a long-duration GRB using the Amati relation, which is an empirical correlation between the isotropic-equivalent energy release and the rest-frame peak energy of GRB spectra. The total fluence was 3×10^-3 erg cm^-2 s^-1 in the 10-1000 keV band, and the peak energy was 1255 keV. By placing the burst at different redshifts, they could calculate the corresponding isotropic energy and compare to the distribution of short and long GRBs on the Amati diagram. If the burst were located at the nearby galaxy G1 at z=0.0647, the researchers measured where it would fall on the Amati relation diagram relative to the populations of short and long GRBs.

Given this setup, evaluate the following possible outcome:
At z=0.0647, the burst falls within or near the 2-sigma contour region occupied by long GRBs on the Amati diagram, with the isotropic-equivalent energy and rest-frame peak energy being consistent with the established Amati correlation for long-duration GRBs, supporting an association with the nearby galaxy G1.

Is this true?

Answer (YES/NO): NO